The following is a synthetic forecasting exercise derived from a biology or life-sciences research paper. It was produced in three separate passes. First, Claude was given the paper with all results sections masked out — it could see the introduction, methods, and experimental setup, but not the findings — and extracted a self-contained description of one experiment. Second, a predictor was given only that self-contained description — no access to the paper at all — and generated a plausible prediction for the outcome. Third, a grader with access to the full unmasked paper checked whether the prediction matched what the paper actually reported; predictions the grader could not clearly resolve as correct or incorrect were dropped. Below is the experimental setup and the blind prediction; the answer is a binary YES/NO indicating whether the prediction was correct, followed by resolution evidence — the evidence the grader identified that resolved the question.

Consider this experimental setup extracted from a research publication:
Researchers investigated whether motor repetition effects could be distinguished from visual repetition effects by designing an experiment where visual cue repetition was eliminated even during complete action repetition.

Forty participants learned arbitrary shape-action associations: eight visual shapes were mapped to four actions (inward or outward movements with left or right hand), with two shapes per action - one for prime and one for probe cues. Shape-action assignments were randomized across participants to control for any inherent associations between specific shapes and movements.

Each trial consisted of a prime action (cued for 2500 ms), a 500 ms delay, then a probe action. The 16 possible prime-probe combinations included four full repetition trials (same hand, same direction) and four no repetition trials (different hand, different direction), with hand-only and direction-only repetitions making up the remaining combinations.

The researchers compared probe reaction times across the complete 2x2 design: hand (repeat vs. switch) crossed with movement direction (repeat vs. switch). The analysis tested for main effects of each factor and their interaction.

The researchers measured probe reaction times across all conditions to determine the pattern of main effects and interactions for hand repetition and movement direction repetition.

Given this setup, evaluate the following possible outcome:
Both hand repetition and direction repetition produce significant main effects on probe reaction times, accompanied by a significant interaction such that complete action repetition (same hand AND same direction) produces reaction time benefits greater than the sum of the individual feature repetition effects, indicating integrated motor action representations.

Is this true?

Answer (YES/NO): NO